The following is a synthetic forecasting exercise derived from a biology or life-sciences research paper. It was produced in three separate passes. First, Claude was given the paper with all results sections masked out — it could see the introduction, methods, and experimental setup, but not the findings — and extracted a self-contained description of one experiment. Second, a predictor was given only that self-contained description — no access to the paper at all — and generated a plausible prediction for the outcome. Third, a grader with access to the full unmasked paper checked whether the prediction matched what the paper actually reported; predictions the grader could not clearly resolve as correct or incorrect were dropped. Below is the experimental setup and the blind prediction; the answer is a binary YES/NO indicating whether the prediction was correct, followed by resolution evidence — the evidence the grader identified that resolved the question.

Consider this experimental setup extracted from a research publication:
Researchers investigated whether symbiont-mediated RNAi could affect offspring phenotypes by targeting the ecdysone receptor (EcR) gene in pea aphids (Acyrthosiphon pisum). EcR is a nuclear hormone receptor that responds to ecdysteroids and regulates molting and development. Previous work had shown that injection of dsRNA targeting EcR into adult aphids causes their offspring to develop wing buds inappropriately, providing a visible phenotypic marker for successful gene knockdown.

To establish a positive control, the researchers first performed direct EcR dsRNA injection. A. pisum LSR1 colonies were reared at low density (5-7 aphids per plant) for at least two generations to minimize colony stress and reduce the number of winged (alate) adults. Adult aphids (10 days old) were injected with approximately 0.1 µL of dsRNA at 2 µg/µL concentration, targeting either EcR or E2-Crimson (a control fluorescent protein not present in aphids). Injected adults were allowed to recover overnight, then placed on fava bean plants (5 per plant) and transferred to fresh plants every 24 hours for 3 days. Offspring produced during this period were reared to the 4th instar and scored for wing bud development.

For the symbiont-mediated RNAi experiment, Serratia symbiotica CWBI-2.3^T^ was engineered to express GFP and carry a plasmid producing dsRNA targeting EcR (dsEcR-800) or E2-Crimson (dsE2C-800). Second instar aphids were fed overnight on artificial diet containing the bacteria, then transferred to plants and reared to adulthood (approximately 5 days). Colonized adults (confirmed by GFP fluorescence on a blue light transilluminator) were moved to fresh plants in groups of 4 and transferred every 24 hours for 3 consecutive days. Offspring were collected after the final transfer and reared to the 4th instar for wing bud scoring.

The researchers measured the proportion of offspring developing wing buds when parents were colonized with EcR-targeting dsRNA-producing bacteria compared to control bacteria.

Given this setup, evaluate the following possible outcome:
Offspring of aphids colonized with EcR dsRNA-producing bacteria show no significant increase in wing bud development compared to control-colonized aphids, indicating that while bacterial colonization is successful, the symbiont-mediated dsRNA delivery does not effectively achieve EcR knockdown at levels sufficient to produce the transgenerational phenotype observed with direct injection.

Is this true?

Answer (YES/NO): YES